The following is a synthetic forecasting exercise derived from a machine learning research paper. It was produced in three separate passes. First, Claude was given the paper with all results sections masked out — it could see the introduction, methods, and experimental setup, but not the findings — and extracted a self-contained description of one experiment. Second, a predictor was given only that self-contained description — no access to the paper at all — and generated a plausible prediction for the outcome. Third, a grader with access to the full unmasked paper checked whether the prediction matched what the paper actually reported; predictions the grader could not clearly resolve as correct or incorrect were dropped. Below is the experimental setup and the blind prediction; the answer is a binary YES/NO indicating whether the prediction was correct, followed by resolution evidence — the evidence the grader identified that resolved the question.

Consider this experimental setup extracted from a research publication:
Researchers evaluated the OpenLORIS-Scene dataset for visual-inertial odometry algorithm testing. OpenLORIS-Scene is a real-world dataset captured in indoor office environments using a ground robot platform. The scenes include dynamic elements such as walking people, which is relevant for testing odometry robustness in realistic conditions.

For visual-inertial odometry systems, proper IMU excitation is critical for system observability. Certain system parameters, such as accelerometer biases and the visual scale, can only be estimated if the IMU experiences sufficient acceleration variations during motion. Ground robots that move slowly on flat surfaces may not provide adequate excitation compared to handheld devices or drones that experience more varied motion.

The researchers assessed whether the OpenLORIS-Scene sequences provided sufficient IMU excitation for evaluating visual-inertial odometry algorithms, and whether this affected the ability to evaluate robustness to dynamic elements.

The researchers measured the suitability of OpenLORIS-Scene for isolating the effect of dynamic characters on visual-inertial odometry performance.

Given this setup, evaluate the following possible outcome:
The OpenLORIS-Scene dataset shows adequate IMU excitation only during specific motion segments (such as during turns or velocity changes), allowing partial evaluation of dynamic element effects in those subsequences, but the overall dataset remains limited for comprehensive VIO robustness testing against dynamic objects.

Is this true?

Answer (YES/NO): NO